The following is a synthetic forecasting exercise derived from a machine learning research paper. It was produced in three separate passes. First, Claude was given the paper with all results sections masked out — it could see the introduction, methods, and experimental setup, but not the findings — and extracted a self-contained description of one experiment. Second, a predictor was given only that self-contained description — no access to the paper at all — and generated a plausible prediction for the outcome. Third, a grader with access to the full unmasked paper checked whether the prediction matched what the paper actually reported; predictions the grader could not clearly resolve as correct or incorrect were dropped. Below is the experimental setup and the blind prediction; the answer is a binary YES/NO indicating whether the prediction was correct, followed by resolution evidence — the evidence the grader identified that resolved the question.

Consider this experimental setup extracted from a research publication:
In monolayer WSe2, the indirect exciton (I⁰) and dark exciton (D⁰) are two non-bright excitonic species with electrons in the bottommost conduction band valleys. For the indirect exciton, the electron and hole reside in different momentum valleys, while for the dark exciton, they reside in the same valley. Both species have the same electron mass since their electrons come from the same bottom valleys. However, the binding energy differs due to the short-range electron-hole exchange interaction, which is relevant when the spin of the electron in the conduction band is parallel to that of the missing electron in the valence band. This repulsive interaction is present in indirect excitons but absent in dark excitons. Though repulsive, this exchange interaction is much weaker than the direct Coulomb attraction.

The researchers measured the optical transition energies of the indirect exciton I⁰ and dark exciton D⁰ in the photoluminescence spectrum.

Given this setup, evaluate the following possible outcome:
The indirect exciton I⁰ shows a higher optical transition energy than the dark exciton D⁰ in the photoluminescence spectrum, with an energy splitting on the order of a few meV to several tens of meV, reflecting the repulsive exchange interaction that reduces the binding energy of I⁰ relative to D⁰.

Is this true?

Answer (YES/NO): YES